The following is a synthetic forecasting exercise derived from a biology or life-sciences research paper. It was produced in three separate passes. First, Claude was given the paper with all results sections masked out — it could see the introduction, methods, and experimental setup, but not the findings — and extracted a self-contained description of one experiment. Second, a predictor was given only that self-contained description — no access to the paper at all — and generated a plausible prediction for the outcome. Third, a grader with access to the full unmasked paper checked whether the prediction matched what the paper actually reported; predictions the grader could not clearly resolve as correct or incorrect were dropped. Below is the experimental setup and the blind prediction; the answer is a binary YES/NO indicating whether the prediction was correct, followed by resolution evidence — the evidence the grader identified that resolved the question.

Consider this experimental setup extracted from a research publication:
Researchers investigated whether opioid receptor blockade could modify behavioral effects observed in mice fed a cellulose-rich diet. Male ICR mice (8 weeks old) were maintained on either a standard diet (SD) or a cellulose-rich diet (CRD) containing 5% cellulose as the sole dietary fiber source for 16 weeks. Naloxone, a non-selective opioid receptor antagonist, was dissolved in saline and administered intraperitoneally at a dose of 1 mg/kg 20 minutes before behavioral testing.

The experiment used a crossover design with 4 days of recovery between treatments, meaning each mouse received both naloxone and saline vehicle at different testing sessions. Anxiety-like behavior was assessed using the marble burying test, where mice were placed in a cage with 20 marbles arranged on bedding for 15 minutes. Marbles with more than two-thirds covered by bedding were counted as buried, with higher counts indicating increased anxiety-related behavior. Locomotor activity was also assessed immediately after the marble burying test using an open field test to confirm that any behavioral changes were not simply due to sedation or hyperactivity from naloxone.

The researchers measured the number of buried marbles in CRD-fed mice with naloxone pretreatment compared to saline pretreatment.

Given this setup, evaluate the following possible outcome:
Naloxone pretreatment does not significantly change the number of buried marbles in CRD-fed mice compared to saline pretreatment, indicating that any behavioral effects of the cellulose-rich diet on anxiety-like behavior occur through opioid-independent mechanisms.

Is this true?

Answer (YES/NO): NO